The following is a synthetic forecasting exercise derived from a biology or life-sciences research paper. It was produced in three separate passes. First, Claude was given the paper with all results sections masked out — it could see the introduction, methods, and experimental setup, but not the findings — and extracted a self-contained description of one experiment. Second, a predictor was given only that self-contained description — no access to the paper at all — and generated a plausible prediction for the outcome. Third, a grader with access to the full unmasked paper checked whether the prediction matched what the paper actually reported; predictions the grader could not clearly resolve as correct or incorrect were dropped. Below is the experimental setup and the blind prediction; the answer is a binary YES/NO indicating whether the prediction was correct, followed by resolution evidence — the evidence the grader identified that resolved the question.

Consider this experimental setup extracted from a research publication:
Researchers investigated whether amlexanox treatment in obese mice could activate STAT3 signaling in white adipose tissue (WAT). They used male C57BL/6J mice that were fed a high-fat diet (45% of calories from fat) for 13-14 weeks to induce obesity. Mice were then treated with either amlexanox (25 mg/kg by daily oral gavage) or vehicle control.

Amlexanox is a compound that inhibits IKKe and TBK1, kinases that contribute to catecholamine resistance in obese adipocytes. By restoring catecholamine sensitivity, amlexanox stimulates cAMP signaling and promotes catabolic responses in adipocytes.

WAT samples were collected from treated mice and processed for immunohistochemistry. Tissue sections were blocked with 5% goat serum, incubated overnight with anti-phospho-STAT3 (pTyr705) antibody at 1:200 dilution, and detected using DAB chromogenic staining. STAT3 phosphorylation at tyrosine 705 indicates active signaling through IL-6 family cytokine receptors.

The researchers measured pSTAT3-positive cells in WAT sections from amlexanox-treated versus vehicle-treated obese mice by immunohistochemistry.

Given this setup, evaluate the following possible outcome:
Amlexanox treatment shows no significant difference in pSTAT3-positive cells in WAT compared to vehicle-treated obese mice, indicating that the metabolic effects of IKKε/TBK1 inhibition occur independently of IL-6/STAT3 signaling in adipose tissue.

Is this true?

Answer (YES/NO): NO